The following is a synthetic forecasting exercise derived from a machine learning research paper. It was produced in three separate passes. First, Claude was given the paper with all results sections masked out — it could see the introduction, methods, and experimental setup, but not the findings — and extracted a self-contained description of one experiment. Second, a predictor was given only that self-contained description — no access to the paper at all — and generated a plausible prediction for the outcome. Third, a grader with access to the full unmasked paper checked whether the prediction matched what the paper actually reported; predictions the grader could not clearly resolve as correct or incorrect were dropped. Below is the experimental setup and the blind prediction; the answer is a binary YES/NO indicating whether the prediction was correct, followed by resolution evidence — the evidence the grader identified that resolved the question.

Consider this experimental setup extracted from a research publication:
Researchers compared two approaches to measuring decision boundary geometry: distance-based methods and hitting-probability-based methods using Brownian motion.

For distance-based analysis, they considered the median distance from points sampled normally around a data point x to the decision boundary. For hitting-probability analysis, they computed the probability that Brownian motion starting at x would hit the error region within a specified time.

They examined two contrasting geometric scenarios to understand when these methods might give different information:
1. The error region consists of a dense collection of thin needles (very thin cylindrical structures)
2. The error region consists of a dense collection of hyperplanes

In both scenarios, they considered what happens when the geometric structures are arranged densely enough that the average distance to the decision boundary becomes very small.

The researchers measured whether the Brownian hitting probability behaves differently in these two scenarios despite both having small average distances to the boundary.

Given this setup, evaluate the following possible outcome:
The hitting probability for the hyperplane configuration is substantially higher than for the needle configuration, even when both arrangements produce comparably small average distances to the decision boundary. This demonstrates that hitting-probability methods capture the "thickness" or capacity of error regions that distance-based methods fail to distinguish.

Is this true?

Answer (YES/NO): YES